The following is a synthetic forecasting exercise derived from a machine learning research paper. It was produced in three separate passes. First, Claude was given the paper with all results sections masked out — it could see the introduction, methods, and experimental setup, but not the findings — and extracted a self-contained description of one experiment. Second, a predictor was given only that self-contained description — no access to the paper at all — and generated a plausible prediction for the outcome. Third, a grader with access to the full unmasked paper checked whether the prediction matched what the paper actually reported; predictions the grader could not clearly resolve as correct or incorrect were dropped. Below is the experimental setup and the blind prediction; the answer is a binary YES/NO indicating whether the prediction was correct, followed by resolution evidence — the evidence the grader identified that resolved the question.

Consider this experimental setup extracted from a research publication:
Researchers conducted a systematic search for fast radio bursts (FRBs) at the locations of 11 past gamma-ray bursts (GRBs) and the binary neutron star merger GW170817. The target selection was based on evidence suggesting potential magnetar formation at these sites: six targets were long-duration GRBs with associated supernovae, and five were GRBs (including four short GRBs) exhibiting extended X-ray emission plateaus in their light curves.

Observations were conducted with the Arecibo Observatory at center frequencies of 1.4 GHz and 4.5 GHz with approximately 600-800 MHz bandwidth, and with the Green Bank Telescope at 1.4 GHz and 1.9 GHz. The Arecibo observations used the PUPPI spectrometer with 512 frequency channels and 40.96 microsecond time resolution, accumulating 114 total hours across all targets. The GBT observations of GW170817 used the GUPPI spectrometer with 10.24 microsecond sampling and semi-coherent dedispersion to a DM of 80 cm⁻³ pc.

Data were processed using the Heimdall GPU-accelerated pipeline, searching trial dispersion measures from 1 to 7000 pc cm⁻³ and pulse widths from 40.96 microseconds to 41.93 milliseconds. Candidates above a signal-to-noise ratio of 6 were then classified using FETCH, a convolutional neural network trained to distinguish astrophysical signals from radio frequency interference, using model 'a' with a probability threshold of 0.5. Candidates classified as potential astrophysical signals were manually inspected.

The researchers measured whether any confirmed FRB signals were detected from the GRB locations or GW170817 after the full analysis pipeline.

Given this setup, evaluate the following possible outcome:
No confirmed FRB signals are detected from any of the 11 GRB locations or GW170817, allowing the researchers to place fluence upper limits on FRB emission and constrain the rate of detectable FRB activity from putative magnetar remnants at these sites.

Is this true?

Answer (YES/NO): YES